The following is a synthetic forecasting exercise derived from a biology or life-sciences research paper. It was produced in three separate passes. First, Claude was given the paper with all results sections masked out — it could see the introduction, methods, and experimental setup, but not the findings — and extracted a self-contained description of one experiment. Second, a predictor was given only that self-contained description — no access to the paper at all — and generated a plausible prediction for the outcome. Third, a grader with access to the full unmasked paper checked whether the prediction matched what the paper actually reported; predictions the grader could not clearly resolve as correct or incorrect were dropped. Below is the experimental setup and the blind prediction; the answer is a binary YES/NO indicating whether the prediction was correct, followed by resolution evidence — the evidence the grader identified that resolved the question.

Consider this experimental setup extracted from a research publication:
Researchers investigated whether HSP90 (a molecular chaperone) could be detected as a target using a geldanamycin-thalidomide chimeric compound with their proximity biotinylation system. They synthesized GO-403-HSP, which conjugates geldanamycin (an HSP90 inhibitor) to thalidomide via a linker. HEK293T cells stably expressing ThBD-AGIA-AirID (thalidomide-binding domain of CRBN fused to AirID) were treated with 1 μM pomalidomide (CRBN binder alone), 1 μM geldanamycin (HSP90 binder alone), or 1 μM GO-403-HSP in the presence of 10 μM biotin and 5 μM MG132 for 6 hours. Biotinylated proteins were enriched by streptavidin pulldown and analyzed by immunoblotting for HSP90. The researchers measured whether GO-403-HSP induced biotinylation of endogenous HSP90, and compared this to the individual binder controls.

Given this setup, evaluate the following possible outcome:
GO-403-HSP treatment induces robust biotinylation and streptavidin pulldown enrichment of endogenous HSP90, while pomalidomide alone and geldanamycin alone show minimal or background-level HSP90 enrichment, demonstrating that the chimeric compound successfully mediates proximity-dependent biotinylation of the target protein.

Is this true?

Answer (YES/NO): YES